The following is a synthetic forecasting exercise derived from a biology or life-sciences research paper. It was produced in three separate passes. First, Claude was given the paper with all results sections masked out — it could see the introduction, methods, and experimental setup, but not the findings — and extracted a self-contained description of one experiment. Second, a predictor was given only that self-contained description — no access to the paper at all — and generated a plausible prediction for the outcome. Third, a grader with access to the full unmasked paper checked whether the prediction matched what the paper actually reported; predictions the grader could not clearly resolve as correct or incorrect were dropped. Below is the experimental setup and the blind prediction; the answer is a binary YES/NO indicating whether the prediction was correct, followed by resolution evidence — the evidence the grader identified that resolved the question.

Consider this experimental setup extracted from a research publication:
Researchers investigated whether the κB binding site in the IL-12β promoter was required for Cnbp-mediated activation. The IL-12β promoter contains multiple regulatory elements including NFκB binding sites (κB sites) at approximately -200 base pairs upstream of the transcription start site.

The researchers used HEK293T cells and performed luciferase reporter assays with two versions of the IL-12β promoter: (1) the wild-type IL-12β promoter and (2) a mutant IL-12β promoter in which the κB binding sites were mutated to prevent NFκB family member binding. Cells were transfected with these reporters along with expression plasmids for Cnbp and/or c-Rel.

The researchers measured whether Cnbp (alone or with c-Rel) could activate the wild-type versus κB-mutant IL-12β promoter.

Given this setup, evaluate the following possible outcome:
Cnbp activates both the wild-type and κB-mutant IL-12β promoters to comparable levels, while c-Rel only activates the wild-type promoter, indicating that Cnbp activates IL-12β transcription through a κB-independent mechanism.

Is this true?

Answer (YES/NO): NO